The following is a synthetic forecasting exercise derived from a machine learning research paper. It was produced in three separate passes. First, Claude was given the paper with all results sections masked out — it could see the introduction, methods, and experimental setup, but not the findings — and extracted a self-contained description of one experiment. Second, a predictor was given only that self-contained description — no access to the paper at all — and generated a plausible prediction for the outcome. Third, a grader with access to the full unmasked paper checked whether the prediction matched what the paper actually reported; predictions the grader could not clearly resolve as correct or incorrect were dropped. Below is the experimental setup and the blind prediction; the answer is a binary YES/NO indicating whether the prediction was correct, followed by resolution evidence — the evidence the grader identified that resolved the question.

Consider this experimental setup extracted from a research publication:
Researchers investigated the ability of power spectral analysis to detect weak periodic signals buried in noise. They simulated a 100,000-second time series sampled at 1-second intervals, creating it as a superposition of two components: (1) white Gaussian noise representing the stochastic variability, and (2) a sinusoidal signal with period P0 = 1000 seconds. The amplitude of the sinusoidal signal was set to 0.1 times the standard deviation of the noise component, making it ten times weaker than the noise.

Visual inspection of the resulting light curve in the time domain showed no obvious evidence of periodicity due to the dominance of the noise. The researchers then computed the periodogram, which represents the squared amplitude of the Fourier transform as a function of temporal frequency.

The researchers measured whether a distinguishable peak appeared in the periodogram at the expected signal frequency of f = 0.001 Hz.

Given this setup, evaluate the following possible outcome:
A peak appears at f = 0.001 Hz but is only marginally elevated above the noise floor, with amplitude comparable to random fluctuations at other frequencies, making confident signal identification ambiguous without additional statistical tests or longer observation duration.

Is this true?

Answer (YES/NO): NO